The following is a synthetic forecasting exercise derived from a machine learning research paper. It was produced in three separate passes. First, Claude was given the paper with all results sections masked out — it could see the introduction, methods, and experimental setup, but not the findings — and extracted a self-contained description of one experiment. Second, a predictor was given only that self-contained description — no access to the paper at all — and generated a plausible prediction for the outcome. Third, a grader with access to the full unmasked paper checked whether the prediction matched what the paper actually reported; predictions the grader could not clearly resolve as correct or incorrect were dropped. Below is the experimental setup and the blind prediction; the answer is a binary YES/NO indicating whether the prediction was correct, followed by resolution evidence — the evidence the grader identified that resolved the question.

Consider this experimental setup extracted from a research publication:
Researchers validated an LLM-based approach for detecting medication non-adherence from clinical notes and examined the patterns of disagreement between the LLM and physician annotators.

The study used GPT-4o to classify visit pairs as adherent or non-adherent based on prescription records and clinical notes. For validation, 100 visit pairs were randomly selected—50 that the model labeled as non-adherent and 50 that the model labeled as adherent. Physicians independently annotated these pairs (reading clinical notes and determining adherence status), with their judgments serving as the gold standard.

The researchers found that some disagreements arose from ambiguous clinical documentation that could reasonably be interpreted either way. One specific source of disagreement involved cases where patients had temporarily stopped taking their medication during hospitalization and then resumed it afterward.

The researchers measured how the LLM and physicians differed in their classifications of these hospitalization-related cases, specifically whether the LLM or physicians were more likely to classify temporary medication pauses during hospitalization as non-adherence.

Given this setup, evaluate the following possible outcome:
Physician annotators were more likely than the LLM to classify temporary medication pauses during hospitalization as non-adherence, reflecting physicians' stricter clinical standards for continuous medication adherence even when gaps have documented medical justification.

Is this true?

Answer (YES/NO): NO